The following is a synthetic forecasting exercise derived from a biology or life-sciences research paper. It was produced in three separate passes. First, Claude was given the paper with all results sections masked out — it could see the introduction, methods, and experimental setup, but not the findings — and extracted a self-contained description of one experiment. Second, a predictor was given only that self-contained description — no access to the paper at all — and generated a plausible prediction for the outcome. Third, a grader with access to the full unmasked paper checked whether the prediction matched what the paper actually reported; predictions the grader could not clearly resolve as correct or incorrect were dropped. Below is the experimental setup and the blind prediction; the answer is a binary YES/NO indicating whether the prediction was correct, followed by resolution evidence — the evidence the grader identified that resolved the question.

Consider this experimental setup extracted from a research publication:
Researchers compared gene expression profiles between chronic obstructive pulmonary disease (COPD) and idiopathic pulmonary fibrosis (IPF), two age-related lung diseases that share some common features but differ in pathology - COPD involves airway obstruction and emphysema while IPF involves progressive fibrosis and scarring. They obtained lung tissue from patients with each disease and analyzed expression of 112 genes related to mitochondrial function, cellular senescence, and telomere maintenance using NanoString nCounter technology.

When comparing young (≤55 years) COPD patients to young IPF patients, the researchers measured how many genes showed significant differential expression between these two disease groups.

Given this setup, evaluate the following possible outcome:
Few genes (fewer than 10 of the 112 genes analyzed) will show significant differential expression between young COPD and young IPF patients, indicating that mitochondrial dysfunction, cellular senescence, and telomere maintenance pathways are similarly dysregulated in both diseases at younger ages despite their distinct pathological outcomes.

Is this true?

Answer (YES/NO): NO